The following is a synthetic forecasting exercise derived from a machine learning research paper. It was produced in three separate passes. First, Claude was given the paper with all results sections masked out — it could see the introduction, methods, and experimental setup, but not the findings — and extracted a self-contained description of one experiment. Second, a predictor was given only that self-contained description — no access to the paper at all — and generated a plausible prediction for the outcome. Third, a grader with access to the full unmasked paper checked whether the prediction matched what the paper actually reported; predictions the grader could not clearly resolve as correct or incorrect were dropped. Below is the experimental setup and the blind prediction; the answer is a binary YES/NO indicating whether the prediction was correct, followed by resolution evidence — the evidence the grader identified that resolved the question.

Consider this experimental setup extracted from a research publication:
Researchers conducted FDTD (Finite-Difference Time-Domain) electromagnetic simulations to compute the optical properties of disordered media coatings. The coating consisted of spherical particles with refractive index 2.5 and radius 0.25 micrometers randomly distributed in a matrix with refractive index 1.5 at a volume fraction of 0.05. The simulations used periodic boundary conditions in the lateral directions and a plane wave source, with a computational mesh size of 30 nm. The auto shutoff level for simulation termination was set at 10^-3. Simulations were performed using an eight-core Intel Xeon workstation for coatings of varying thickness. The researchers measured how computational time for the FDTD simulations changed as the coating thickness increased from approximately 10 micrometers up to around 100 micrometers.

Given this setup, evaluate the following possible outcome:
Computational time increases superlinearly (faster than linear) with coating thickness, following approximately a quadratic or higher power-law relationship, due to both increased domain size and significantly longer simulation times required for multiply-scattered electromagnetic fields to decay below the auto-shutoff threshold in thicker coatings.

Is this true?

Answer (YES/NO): NO